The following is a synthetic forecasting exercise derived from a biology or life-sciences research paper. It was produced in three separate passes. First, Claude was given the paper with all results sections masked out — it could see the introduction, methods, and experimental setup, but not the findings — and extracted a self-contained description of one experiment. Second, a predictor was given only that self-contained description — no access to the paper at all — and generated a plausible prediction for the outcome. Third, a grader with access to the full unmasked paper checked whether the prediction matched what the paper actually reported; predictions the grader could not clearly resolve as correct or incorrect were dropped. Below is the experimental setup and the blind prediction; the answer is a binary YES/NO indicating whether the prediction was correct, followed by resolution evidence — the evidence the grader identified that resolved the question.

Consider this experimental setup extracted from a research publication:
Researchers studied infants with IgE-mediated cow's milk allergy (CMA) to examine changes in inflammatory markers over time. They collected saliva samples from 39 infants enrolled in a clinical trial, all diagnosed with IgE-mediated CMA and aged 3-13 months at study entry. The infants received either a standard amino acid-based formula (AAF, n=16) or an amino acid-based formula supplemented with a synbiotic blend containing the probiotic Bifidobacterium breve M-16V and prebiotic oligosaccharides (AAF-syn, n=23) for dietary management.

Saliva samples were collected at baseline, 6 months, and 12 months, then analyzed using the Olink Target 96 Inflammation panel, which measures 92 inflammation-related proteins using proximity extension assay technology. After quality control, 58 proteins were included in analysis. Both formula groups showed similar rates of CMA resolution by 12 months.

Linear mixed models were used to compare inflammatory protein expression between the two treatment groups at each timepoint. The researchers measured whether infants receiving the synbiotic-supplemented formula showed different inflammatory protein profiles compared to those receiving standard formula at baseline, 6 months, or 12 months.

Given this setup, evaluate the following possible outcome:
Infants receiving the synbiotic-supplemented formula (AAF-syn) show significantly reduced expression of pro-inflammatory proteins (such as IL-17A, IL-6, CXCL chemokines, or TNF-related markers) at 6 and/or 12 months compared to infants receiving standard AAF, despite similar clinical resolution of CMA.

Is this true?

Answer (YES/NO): NO